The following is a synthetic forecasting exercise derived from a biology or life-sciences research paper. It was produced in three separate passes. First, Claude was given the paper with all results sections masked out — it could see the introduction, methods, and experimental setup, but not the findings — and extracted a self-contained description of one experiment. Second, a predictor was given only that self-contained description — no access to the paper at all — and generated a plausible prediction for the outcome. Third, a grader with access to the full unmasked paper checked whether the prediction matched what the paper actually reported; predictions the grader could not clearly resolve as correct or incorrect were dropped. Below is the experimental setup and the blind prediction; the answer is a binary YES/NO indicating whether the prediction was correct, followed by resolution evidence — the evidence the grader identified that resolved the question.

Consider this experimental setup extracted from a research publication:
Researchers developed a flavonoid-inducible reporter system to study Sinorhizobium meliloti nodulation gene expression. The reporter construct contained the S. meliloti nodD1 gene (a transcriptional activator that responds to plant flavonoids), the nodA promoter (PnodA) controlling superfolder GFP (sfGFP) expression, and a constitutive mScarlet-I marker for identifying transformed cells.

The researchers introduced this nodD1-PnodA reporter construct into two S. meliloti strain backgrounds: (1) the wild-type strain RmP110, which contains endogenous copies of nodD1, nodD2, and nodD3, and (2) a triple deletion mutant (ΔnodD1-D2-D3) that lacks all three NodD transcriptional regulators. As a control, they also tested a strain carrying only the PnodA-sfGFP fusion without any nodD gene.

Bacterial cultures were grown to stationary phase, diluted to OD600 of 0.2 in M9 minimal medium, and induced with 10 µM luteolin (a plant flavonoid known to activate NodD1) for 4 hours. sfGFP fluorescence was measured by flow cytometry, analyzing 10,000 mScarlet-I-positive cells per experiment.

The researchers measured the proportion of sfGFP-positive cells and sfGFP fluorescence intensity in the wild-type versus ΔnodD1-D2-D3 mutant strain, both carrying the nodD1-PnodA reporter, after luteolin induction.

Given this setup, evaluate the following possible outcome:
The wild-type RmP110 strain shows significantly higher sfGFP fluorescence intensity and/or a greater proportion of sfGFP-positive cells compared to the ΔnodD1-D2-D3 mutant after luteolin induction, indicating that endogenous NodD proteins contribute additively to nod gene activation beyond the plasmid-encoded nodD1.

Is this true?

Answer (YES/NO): NO